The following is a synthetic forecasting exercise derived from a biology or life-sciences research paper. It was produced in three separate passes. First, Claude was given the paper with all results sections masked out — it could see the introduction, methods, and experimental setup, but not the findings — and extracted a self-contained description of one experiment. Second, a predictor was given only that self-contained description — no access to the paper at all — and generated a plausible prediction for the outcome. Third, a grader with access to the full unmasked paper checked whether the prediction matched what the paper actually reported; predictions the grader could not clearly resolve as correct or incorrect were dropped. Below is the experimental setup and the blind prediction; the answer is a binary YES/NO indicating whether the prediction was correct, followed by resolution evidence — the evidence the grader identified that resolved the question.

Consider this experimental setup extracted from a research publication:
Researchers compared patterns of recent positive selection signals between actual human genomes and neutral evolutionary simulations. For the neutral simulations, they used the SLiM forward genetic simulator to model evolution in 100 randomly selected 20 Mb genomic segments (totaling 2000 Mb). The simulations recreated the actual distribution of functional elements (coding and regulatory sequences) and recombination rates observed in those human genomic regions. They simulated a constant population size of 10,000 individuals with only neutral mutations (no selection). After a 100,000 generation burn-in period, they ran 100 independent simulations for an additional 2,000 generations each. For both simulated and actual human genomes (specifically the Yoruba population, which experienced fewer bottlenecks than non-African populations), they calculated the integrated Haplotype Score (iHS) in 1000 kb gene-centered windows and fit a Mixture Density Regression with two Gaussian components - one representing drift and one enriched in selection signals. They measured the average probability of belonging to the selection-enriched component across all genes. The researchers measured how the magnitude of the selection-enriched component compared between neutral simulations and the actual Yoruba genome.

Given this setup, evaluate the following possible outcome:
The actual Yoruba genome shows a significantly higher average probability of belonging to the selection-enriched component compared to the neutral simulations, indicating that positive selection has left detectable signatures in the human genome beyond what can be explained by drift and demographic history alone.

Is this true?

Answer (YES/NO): YES